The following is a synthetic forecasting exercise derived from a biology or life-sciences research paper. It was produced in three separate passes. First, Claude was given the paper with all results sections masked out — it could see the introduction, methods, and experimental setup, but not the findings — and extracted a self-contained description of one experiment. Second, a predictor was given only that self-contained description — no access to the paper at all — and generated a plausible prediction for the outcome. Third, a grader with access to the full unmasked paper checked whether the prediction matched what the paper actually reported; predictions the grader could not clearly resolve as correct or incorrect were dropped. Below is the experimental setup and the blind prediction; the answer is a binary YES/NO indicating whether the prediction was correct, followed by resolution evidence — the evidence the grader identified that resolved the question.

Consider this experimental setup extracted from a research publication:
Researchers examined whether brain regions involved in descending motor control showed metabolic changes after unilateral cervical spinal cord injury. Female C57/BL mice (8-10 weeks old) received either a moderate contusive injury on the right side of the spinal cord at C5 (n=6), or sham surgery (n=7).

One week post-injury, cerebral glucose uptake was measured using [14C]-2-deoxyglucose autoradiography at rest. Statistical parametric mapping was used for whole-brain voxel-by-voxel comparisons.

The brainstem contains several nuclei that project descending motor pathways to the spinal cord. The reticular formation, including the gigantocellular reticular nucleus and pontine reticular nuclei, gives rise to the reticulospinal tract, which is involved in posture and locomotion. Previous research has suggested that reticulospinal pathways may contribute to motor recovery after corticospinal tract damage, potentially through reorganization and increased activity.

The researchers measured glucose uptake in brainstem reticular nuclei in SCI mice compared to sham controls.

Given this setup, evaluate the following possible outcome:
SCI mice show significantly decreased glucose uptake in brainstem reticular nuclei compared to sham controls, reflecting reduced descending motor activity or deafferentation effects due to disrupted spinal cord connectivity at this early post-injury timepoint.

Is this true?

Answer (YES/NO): NO